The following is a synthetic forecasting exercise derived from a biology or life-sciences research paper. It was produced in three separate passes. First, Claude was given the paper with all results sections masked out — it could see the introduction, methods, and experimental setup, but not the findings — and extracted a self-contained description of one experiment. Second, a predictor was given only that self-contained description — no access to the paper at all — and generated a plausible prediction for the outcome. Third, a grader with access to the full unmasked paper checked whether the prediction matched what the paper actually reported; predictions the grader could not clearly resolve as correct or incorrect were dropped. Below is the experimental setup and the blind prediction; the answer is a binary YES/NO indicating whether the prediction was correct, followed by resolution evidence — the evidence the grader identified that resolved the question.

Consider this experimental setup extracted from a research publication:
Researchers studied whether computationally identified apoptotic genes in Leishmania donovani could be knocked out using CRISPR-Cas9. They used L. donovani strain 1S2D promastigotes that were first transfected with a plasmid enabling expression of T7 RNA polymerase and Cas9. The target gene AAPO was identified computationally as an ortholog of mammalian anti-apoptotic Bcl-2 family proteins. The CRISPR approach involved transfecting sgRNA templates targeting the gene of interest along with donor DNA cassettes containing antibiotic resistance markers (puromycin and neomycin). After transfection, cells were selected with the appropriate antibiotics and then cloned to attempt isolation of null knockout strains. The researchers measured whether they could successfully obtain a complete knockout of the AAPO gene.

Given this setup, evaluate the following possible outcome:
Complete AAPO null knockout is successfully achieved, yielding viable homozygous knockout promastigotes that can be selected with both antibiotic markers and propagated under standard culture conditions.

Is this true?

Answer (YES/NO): NO